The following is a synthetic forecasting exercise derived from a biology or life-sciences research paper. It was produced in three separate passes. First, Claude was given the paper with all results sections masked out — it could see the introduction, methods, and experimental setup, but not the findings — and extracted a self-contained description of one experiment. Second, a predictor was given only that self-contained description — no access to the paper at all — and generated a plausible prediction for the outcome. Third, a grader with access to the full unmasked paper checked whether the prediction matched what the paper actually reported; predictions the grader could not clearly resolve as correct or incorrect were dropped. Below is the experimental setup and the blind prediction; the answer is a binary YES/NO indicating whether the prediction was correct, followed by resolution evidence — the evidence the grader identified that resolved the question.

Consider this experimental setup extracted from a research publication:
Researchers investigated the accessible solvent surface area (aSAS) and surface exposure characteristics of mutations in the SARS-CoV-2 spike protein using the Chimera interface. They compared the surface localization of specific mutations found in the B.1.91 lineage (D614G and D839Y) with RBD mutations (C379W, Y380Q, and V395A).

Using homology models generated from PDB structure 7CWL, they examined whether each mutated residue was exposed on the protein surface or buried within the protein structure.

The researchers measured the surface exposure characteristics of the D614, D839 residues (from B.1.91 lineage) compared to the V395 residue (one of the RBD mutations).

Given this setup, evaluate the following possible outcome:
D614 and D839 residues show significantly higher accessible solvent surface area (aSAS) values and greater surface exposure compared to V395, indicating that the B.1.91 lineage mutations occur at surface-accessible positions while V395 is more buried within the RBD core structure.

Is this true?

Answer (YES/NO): YES